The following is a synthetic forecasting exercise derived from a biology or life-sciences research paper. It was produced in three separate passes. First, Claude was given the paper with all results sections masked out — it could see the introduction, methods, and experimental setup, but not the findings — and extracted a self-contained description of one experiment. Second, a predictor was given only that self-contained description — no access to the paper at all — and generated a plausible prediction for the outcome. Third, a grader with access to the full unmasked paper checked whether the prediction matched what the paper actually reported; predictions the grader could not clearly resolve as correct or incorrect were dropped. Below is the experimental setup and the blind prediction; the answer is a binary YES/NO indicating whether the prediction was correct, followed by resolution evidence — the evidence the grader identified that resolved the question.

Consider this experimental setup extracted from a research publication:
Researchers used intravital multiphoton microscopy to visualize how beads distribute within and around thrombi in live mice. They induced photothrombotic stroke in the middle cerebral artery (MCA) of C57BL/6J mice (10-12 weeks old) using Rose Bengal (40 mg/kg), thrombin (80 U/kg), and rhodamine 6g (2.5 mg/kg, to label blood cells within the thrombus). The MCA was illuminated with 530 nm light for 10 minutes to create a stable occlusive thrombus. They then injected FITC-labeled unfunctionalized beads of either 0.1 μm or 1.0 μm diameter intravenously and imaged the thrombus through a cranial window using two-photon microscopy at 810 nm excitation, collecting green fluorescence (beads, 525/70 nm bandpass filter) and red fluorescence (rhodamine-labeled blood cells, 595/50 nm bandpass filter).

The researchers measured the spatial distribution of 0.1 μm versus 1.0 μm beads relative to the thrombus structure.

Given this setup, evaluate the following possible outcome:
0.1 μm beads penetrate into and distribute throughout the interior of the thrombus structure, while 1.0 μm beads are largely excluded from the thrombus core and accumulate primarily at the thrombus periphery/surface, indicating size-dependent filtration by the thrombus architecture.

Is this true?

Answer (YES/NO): NO